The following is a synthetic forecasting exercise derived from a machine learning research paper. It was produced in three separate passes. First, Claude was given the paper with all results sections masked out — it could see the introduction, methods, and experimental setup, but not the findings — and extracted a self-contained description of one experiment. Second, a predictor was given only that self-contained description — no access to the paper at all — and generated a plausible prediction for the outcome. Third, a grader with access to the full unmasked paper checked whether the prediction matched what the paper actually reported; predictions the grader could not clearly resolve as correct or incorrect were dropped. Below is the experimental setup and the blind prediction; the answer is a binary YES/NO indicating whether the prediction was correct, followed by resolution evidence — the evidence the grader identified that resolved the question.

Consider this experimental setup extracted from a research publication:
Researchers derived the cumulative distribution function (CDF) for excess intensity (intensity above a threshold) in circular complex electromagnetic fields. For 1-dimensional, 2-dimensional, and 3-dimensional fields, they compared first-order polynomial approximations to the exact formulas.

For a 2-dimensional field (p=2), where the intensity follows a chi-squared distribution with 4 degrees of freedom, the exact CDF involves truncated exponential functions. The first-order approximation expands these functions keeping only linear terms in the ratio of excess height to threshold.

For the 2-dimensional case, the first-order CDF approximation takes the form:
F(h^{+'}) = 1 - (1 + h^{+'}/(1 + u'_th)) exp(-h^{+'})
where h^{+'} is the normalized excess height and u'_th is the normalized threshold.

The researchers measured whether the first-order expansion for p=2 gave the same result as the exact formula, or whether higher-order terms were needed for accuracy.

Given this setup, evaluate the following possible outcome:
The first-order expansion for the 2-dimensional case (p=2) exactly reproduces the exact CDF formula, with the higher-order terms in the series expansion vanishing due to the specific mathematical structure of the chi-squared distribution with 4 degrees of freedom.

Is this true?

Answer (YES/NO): YES